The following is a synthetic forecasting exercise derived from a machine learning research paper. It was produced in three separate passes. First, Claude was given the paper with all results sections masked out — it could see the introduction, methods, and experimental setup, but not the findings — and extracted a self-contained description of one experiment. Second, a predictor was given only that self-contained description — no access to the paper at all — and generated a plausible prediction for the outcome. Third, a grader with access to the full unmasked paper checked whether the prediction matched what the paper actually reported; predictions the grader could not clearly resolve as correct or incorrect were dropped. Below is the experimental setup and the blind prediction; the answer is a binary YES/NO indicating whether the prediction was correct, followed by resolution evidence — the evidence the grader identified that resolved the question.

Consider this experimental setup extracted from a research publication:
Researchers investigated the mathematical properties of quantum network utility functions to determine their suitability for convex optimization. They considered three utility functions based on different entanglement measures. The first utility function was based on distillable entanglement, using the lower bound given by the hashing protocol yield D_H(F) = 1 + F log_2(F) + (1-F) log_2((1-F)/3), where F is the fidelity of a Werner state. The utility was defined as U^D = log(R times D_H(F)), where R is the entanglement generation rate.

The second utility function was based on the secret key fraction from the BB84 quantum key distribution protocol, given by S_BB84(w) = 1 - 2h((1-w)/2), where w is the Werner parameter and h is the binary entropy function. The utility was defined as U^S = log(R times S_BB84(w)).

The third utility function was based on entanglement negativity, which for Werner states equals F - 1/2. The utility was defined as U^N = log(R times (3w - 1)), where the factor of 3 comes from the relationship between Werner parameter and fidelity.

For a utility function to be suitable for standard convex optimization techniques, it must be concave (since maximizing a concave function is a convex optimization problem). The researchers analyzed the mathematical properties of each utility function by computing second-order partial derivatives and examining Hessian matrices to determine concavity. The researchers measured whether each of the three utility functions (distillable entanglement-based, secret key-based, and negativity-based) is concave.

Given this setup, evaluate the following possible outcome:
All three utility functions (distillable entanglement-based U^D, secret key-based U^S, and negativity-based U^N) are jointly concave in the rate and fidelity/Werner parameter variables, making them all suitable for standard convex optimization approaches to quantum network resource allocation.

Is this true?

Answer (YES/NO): NO